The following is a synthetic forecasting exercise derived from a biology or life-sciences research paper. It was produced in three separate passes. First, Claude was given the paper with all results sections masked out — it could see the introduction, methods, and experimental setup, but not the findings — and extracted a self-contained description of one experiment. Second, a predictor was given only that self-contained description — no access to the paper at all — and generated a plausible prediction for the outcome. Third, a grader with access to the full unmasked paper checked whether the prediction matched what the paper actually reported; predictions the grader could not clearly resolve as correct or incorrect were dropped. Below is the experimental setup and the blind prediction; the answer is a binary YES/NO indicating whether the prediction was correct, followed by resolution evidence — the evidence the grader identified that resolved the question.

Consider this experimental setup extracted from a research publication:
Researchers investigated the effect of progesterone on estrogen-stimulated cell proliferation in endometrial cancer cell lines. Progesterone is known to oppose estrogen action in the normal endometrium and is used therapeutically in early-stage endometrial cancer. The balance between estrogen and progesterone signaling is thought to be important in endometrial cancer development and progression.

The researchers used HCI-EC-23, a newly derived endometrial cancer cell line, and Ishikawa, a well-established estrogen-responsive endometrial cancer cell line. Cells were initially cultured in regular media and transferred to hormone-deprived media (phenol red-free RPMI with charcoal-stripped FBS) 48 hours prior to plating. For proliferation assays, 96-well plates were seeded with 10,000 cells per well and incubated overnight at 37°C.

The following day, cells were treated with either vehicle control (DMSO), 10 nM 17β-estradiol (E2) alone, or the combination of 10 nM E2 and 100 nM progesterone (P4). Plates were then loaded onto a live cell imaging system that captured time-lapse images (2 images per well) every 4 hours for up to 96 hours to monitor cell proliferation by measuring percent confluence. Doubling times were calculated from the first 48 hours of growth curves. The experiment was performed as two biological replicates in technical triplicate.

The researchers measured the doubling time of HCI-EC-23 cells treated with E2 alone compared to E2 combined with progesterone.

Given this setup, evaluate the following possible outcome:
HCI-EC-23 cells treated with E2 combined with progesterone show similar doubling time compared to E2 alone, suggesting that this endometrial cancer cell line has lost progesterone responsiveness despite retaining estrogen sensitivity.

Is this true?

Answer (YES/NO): NO